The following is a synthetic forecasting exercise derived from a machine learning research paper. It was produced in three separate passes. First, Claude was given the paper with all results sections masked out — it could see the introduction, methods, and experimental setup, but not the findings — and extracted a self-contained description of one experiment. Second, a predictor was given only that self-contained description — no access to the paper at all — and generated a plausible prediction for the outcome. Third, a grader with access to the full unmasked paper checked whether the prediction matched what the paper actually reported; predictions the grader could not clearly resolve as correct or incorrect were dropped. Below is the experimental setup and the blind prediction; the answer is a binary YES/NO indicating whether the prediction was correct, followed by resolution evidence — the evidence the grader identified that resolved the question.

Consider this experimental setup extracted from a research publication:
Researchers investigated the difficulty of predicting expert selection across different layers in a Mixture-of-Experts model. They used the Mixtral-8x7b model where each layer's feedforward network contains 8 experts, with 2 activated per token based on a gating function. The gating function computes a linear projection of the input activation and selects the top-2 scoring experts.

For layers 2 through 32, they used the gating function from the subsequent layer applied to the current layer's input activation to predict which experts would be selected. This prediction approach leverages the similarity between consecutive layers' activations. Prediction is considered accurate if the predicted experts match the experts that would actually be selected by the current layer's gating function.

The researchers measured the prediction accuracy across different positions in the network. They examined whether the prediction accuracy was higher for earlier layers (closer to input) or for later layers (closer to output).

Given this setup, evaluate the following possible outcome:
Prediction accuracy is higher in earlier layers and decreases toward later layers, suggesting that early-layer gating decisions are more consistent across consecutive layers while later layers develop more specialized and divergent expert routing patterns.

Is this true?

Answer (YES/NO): NO